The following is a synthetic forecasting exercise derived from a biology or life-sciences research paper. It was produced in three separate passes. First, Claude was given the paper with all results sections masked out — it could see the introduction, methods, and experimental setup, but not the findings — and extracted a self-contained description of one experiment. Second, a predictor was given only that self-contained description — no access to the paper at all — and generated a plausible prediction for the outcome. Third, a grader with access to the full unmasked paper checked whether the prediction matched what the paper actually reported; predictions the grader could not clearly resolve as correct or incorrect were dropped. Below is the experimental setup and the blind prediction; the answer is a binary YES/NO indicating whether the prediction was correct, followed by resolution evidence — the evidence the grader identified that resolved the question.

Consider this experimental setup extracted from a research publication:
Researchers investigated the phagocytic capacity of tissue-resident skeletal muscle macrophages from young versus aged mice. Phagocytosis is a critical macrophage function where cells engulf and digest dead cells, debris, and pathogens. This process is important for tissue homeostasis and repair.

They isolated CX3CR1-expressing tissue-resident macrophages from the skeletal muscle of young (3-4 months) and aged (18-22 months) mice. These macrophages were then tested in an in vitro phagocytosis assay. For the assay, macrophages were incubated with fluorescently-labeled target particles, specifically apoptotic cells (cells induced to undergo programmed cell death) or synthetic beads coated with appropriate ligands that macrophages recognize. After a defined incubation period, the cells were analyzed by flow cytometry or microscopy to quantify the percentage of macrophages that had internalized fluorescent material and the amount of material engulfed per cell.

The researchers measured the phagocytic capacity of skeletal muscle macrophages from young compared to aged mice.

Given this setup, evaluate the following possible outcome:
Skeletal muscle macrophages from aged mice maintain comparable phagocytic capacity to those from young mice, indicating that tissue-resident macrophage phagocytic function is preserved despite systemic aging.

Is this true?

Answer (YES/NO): NO